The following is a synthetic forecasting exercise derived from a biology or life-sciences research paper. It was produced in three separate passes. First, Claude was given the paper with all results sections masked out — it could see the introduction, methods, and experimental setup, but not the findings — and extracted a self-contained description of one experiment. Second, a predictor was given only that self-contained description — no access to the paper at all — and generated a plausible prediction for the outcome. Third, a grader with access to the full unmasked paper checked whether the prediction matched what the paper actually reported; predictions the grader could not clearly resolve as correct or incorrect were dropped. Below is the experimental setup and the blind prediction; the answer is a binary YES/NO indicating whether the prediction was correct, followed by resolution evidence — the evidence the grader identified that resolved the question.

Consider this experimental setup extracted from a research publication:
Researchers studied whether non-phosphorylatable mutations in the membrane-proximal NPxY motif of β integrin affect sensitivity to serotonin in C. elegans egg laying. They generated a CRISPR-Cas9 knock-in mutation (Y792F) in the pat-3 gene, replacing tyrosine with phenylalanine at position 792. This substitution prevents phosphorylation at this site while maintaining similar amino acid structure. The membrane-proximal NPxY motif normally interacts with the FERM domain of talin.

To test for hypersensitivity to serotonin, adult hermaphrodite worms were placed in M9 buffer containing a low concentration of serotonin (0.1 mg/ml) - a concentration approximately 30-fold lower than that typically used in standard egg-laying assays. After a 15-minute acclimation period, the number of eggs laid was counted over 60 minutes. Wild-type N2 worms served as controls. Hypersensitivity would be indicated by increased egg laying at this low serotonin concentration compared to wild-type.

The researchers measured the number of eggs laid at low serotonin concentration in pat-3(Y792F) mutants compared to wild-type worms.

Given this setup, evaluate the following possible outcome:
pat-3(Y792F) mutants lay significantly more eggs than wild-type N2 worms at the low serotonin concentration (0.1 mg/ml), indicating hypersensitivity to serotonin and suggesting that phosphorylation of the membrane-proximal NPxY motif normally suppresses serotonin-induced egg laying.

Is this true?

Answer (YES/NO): YES